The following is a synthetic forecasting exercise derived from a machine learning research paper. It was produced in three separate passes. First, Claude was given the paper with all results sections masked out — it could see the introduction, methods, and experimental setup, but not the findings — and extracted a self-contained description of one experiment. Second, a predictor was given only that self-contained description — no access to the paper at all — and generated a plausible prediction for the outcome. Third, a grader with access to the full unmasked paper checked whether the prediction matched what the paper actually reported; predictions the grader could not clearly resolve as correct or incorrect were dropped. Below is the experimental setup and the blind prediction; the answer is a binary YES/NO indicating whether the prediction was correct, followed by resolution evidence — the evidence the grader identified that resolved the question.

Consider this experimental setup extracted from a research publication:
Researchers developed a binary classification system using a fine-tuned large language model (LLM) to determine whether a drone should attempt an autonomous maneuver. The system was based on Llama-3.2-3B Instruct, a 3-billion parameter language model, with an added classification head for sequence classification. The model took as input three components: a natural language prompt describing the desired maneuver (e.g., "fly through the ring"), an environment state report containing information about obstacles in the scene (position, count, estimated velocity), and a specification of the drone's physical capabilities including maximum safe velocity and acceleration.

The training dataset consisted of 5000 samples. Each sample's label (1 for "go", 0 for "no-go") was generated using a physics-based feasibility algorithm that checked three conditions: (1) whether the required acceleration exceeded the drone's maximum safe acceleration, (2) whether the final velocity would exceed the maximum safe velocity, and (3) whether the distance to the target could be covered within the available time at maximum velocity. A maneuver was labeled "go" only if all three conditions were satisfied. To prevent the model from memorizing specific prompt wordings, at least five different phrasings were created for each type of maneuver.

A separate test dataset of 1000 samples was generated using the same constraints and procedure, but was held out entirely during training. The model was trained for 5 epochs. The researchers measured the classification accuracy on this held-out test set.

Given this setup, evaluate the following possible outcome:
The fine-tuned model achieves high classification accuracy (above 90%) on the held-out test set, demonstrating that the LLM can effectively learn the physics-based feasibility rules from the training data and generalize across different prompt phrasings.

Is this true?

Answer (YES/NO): YES